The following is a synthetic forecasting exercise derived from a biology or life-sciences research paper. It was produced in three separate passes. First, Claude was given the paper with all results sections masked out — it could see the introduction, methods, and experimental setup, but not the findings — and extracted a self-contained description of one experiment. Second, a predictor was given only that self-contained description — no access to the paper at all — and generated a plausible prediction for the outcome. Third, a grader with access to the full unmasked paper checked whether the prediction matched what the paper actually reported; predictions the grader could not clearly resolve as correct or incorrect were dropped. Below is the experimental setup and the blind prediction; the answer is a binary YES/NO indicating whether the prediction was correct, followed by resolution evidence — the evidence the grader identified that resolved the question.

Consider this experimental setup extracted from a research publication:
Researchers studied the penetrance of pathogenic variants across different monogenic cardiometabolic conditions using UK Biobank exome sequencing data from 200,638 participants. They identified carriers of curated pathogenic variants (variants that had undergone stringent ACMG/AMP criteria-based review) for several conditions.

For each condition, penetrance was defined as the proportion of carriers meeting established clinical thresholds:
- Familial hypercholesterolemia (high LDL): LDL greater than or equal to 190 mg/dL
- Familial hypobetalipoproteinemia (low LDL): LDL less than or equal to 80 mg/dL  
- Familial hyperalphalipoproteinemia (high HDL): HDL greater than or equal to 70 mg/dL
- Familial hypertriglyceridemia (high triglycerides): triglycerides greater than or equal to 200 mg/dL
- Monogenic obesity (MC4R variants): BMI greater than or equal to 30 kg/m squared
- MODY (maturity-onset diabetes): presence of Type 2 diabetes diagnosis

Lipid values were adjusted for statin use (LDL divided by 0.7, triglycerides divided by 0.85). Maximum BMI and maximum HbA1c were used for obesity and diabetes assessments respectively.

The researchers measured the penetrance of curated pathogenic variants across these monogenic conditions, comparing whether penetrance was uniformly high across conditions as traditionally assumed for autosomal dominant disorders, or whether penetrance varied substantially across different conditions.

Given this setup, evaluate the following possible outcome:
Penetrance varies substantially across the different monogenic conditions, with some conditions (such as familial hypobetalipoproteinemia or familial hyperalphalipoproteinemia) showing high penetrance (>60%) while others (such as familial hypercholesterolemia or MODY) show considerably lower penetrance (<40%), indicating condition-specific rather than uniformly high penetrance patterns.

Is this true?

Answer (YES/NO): NO